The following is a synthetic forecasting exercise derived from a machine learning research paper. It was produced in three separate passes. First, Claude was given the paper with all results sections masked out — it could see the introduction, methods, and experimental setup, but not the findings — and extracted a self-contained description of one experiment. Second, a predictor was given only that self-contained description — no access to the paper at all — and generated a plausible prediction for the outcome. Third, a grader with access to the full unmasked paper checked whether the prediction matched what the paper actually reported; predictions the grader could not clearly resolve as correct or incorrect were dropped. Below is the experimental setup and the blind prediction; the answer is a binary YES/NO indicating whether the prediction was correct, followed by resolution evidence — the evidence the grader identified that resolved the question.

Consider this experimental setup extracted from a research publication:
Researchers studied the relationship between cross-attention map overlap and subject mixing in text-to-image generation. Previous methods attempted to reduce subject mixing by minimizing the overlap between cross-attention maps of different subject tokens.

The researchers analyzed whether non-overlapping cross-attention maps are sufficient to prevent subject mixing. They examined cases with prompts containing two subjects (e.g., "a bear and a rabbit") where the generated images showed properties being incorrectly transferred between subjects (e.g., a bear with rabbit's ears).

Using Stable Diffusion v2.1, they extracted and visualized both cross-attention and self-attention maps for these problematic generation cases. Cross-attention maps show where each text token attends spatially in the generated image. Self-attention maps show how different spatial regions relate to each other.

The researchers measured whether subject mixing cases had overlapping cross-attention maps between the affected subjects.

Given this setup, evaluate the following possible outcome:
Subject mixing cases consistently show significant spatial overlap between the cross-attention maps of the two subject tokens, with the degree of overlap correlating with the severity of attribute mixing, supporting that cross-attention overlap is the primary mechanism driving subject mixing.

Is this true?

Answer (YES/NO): NO